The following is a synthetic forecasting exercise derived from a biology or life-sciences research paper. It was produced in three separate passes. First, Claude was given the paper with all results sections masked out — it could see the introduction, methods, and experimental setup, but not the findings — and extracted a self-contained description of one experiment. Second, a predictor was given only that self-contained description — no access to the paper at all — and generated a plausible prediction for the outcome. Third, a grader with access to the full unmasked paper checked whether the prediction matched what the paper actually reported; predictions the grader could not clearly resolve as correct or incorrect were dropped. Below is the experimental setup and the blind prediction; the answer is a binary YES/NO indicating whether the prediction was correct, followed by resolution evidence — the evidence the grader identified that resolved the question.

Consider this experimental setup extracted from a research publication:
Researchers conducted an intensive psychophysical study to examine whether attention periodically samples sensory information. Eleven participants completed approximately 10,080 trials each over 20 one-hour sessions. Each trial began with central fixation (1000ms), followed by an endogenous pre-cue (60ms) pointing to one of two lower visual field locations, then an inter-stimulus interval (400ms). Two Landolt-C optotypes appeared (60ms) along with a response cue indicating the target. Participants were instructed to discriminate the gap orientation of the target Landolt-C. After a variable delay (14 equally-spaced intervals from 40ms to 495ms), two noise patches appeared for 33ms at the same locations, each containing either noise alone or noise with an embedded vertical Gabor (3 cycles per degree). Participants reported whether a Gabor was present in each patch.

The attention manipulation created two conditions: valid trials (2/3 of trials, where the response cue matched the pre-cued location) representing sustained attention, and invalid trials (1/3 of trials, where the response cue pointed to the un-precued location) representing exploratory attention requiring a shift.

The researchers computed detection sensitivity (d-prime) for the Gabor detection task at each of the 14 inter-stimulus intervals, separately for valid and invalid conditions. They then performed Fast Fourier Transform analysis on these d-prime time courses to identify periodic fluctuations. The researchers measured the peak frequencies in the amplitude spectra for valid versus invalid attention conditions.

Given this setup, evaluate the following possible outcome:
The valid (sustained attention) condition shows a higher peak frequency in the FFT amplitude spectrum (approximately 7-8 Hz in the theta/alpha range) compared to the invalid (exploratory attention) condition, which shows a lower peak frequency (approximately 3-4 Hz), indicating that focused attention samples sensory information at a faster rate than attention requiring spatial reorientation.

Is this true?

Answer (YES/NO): NO